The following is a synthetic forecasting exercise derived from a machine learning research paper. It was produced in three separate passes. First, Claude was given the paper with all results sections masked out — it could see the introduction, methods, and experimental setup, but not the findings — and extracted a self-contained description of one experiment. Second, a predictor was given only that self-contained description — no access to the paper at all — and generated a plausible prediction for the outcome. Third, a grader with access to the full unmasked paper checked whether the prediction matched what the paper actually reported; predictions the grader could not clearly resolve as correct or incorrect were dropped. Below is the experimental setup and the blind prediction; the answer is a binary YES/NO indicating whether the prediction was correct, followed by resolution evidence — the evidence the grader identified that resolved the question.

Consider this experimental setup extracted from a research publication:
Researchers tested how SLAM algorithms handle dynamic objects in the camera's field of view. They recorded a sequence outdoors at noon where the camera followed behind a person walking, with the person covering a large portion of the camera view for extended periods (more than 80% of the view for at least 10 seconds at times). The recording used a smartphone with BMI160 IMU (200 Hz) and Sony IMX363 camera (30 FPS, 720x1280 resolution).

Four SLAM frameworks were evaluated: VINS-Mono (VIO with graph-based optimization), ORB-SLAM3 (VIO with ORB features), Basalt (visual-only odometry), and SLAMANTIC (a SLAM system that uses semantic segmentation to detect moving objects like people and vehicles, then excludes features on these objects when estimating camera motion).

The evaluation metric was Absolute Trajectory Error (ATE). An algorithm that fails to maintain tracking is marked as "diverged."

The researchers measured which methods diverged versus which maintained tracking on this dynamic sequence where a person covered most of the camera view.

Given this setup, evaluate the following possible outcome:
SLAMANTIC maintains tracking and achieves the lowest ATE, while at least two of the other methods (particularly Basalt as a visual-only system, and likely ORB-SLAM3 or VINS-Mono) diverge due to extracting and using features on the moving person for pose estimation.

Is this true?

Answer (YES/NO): NO